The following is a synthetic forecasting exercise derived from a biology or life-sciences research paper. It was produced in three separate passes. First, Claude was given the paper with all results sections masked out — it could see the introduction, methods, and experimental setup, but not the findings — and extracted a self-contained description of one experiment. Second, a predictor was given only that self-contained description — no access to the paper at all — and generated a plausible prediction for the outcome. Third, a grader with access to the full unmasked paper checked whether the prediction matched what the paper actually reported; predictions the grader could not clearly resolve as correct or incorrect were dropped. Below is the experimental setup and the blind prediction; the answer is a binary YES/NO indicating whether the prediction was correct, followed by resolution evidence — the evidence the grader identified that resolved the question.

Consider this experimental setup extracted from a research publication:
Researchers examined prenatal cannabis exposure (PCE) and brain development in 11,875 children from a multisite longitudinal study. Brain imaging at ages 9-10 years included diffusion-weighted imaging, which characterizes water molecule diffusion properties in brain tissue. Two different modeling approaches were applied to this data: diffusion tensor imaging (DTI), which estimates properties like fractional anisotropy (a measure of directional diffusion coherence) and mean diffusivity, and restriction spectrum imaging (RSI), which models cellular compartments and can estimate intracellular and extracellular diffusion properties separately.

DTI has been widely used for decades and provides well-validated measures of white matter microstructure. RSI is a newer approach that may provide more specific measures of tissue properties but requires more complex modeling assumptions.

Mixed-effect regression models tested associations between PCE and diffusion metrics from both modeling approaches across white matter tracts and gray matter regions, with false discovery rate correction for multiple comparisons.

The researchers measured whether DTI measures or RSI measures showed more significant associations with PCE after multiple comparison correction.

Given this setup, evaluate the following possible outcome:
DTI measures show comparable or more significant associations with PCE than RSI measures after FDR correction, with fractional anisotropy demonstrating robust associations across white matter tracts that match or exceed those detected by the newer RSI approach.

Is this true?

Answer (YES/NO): NO